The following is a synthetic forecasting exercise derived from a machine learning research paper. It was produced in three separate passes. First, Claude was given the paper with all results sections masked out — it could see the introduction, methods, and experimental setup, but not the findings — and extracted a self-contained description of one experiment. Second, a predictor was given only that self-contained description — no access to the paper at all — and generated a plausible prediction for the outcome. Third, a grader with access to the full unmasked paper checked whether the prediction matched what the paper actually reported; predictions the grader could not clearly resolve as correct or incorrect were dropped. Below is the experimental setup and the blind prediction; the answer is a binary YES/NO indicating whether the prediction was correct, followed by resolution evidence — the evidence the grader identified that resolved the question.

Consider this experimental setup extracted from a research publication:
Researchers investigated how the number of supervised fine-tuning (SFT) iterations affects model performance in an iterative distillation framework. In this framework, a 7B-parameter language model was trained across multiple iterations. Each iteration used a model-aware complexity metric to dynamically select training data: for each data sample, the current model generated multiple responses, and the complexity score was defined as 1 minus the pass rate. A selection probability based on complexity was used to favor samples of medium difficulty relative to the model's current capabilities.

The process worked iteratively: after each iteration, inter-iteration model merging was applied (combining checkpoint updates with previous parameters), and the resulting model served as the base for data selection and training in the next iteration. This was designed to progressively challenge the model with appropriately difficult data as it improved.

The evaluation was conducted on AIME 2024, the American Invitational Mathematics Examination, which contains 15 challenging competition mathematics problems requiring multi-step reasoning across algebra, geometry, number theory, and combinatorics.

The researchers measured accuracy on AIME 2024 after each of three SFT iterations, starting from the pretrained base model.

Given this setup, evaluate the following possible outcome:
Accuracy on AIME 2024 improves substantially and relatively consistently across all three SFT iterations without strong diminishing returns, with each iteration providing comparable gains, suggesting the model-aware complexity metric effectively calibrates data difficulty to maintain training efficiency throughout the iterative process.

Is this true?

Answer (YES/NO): YES